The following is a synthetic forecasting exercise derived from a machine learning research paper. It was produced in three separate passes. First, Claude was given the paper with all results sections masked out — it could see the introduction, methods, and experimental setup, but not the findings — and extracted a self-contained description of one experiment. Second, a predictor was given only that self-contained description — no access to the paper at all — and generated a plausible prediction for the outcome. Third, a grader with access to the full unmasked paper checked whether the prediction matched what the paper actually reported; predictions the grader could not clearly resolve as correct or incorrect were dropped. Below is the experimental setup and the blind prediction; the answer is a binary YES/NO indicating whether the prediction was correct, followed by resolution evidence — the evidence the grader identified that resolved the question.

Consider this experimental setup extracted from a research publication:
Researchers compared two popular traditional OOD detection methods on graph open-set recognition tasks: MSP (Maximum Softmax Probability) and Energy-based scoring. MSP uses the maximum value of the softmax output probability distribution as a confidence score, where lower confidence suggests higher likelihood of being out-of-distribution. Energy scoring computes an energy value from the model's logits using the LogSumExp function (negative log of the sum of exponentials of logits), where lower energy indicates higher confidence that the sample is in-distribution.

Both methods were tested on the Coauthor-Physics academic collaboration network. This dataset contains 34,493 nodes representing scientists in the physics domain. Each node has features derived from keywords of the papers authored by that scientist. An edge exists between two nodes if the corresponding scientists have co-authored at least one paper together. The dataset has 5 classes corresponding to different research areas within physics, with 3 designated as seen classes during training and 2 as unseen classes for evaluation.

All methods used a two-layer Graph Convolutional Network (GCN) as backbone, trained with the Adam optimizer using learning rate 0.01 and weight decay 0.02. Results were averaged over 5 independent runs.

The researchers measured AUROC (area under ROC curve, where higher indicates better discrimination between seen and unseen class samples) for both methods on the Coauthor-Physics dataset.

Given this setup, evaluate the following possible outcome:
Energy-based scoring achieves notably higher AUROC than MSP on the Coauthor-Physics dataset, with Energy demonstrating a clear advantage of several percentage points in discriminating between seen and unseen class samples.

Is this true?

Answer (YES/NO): YES